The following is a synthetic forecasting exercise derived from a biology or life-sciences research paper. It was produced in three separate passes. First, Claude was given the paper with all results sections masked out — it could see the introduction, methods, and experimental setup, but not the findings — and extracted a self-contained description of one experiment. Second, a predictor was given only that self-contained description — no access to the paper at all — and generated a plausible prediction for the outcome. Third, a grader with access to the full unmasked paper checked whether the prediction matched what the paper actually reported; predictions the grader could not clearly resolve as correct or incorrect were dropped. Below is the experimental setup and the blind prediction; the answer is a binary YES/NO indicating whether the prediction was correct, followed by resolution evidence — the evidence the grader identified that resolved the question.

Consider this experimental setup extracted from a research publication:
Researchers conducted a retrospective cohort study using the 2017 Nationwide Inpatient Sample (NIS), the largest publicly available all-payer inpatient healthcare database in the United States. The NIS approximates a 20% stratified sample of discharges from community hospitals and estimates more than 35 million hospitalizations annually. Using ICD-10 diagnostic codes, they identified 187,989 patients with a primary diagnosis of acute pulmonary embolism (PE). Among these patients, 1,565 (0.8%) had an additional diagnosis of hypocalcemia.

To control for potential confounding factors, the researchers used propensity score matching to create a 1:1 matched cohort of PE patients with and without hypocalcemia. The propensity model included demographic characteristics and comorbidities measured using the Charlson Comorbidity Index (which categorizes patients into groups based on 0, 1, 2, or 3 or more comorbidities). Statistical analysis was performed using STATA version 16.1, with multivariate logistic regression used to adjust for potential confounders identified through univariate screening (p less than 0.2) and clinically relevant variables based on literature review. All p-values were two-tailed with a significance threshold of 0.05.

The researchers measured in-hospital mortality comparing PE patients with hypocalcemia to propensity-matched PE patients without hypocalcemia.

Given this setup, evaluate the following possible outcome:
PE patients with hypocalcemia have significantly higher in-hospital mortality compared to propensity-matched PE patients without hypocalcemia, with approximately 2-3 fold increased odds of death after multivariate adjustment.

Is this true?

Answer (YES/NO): NO